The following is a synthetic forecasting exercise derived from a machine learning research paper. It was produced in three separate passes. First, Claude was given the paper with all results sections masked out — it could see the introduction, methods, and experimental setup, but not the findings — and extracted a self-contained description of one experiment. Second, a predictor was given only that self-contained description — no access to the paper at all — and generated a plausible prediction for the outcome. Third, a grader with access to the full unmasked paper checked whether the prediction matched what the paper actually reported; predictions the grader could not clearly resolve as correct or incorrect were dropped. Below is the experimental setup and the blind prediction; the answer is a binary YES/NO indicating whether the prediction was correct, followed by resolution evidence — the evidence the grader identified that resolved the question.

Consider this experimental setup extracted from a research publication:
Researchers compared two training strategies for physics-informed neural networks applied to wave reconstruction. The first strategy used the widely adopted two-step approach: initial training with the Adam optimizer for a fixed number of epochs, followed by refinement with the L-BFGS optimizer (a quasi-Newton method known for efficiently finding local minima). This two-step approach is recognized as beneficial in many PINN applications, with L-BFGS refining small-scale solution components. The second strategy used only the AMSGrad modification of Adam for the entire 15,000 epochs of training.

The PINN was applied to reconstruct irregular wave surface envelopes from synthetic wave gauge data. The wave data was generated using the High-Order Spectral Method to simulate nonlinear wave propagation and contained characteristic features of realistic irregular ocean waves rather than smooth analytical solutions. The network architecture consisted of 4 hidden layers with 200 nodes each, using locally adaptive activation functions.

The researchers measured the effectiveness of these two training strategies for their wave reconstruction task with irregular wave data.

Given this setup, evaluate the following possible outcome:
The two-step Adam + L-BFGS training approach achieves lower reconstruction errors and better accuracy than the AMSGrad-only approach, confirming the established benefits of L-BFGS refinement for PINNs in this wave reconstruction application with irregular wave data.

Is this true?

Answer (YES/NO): NO